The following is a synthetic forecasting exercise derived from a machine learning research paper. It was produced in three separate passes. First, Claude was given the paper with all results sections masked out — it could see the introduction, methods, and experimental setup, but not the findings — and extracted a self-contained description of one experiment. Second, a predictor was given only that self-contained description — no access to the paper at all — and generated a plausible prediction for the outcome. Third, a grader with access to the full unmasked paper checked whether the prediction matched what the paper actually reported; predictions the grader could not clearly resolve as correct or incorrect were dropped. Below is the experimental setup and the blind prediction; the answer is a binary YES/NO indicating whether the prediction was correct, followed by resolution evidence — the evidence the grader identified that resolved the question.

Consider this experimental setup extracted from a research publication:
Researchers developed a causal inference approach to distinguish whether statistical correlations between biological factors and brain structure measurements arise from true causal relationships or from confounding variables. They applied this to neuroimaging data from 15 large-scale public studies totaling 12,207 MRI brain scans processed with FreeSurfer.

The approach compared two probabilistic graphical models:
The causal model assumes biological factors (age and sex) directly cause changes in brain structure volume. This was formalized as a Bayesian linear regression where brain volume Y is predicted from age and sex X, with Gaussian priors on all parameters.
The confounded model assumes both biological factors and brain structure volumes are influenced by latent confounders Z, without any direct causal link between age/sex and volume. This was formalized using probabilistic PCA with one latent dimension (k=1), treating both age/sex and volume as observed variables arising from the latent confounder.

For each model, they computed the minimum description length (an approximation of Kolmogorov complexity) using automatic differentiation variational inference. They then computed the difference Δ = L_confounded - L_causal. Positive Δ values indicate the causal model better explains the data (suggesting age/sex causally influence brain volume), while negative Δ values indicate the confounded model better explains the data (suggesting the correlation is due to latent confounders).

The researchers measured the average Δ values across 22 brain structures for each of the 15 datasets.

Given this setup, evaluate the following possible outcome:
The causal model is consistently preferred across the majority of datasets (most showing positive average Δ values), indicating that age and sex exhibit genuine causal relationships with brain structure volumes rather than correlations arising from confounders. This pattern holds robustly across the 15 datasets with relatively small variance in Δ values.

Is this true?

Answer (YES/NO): NO